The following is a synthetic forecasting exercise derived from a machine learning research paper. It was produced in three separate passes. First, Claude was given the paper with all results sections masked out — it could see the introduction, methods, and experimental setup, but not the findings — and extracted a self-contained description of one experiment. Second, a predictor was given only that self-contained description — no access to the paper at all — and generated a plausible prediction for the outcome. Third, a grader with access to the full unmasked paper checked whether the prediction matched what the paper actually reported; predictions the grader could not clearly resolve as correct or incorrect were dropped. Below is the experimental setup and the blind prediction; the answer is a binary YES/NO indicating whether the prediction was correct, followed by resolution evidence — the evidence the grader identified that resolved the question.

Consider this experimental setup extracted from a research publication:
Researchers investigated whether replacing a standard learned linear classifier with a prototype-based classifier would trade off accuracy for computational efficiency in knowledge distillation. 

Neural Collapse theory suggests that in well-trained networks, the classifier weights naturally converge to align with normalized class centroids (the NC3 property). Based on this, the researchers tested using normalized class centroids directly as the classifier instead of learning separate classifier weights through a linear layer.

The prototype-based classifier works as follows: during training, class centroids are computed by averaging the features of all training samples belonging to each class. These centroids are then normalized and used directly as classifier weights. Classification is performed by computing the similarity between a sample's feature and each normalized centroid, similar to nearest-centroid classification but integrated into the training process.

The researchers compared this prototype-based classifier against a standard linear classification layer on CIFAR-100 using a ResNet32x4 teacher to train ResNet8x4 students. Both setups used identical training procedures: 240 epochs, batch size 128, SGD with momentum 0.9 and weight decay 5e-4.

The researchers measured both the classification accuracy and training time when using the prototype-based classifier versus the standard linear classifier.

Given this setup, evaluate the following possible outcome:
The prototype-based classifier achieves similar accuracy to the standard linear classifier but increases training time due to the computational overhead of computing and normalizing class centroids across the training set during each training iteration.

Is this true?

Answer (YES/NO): NO